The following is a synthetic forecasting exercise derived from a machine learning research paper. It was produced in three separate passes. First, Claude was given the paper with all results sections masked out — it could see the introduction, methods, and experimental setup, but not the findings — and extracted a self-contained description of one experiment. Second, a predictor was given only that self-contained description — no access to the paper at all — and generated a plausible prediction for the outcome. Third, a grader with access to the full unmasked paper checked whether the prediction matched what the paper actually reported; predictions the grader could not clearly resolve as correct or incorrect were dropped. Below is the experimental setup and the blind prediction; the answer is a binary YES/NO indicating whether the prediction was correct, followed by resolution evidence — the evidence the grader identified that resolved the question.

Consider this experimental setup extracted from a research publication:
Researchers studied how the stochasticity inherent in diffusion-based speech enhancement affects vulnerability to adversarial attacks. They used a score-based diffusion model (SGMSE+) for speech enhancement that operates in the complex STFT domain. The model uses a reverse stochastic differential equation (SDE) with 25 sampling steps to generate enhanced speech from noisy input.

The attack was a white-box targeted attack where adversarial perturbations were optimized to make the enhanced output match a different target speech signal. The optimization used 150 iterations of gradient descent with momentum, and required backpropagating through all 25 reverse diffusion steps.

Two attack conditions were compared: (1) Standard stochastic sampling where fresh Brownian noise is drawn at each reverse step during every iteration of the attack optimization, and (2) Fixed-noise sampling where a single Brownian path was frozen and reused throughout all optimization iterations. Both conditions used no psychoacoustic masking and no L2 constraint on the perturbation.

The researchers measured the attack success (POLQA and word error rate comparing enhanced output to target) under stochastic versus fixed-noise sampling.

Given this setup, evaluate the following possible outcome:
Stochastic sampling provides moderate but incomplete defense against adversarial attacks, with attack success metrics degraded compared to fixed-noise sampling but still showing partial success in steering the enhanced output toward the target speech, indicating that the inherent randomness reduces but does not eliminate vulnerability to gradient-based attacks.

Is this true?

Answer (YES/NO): YES